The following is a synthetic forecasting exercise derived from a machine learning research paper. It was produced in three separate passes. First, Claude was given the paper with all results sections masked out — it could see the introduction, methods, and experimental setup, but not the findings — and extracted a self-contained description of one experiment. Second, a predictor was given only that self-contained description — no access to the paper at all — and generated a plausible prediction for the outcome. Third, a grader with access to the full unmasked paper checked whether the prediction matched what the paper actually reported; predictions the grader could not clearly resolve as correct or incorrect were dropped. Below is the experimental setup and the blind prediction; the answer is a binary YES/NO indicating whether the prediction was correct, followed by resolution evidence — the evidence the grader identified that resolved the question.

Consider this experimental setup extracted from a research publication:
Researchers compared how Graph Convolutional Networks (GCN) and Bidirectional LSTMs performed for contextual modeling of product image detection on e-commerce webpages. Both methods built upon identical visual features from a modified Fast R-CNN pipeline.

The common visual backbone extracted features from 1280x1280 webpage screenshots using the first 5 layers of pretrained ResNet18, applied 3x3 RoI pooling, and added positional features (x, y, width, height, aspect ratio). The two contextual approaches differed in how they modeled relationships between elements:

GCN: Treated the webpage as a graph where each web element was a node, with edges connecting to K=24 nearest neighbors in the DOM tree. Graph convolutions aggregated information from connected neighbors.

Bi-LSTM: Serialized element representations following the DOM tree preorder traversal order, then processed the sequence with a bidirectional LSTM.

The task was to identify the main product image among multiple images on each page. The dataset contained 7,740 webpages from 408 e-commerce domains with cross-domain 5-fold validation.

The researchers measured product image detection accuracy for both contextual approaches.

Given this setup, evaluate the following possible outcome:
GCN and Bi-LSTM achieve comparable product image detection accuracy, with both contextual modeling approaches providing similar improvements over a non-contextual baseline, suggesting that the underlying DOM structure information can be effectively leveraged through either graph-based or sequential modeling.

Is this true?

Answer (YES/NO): YES